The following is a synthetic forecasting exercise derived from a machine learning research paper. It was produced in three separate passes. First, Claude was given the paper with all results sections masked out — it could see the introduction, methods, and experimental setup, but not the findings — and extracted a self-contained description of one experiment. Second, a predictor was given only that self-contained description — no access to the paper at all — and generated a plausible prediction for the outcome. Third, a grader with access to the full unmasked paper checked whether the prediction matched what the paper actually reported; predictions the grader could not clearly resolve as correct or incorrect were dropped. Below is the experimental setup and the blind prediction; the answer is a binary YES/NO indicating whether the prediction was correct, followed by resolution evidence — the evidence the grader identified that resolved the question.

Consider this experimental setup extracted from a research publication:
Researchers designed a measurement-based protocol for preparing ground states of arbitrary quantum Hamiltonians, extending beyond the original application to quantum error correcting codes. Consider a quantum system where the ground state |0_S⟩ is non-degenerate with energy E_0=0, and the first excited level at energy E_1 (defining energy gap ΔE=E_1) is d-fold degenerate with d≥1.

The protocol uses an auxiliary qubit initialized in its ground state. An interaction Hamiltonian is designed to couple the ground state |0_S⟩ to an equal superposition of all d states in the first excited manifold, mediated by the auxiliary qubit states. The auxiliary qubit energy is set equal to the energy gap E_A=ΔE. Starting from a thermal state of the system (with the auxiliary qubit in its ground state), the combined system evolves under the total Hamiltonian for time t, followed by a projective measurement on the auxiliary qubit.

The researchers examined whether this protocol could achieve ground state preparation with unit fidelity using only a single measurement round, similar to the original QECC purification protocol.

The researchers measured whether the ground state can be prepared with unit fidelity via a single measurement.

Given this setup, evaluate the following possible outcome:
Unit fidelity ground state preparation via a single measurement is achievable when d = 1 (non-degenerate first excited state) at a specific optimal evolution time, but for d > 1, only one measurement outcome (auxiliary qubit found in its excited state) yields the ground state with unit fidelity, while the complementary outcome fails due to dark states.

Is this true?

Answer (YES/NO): NO